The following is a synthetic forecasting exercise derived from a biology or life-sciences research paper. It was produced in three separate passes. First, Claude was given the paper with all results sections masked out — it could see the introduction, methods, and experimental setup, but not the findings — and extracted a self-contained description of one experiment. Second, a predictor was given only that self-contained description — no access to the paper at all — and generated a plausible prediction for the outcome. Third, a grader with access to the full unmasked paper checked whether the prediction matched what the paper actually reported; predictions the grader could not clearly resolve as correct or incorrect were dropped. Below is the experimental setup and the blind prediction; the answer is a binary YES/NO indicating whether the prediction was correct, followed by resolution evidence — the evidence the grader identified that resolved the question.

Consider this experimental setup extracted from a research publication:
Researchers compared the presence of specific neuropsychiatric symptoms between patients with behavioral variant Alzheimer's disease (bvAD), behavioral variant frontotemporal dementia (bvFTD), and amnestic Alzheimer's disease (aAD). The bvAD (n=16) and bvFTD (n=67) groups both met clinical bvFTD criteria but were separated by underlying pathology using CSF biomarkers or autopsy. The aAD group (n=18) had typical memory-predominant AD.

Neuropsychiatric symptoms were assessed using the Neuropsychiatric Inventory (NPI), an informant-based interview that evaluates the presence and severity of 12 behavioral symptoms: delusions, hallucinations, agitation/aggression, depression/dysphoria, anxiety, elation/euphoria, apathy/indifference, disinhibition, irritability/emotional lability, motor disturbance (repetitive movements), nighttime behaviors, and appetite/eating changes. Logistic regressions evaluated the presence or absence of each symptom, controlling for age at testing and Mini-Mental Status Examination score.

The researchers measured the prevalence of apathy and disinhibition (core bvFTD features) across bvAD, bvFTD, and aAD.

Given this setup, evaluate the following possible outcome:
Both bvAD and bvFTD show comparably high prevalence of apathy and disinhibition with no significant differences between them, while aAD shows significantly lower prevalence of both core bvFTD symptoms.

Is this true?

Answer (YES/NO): NO